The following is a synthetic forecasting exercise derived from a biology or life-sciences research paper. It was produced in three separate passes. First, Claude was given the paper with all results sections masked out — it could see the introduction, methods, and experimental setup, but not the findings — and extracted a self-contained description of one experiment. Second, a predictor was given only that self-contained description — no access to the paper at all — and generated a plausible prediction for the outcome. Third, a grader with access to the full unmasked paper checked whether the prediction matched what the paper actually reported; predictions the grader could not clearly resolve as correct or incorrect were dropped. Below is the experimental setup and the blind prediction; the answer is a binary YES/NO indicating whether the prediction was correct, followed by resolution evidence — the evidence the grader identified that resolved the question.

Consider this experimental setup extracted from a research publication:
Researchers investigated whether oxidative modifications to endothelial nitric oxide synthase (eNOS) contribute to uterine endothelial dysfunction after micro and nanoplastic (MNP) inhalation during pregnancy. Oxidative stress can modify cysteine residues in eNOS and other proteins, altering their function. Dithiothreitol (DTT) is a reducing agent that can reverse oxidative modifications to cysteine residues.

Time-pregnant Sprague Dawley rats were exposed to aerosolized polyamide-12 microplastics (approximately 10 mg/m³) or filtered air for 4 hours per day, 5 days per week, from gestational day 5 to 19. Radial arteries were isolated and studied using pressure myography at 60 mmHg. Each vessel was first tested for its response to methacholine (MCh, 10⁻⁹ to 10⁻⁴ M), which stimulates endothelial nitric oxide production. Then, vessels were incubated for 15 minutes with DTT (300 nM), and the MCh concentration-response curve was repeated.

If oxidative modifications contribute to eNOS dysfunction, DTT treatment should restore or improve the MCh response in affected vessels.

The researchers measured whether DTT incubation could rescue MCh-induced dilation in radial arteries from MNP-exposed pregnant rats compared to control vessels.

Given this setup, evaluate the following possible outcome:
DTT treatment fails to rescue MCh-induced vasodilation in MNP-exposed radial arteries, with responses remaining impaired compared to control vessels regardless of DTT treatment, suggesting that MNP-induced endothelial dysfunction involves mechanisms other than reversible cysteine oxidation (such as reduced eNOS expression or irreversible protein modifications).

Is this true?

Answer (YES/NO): NO